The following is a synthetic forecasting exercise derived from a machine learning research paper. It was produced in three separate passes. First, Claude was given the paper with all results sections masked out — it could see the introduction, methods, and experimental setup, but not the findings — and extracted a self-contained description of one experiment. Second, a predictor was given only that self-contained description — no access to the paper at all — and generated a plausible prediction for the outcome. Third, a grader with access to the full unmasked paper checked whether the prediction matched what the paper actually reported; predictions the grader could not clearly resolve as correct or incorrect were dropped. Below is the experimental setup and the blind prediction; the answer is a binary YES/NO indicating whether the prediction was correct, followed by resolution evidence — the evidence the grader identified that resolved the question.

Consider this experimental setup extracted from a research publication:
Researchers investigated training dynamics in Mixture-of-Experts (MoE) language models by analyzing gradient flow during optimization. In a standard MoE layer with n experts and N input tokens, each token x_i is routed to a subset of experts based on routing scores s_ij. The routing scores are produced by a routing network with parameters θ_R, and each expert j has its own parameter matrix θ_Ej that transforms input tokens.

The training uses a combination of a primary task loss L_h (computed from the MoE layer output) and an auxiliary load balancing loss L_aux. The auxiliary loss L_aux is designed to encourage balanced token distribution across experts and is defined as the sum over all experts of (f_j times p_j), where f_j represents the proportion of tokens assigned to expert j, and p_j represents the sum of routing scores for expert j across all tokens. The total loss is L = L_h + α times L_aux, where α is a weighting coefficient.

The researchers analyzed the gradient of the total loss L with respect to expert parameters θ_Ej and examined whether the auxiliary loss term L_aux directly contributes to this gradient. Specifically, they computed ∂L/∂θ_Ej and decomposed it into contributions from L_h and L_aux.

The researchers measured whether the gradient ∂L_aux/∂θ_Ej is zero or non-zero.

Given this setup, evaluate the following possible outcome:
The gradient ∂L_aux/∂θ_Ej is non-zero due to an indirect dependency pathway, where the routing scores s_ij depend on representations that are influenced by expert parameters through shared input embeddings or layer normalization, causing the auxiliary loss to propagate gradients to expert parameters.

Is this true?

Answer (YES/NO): NO